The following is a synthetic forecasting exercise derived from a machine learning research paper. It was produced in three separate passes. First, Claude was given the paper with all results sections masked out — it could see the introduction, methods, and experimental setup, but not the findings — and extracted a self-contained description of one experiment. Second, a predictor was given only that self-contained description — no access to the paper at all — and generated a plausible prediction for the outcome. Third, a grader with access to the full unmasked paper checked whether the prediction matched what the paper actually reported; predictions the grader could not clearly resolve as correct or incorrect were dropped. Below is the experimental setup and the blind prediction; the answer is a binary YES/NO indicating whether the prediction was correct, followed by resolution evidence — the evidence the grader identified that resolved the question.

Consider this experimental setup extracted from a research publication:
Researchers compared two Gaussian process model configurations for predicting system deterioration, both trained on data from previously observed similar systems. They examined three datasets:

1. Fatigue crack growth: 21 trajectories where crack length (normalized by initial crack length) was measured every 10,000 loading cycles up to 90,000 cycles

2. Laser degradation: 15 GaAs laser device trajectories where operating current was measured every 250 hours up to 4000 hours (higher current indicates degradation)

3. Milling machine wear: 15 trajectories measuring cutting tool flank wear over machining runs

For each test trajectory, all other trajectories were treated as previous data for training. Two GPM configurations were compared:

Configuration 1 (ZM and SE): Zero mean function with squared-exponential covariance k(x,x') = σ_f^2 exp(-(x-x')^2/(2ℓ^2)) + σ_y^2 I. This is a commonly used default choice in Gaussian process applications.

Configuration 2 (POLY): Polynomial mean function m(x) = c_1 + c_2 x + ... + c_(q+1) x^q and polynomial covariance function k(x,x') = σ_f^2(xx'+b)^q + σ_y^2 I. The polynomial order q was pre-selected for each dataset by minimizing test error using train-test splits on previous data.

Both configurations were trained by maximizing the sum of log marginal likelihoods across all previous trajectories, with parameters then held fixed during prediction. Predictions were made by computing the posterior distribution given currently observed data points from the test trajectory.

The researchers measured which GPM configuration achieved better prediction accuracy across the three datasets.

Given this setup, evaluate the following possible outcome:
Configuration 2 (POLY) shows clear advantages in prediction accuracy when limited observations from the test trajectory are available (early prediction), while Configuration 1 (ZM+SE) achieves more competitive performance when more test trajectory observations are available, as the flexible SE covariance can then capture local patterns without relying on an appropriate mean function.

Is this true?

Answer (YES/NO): NO